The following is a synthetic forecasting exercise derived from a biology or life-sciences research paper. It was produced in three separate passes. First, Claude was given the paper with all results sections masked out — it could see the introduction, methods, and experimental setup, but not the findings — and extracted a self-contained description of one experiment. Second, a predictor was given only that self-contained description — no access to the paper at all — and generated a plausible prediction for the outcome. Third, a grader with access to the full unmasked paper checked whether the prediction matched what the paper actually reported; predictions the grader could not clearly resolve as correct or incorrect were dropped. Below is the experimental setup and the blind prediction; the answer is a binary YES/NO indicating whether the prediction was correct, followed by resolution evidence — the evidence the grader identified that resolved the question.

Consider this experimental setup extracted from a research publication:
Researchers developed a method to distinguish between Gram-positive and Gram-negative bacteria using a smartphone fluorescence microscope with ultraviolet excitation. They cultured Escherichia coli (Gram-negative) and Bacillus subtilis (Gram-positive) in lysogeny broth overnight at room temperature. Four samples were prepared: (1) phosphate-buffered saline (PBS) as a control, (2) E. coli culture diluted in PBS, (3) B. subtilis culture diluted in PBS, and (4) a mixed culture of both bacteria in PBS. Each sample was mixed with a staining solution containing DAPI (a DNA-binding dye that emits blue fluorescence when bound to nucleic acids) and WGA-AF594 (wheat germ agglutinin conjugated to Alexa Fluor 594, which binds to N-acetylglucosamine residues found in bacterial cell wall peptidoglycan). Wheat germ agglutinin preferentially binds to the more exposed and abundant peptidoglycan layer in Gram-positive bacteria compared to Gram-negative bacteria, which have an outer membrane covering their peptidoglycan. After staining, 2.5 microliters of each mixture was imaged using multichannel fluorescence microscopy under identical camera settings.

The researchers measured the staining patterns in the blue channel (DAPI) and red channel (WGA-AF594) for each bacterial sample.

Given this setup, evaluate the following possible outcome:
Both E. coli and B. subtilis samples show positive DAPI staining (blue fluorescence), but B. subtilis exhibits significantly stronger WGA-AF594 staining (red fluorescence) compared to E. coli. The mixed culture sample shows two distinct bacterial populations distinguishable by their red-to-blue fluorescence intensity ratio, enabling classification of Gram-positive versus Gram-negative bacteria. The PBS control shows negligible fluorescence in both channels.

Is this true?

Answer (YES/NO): YES